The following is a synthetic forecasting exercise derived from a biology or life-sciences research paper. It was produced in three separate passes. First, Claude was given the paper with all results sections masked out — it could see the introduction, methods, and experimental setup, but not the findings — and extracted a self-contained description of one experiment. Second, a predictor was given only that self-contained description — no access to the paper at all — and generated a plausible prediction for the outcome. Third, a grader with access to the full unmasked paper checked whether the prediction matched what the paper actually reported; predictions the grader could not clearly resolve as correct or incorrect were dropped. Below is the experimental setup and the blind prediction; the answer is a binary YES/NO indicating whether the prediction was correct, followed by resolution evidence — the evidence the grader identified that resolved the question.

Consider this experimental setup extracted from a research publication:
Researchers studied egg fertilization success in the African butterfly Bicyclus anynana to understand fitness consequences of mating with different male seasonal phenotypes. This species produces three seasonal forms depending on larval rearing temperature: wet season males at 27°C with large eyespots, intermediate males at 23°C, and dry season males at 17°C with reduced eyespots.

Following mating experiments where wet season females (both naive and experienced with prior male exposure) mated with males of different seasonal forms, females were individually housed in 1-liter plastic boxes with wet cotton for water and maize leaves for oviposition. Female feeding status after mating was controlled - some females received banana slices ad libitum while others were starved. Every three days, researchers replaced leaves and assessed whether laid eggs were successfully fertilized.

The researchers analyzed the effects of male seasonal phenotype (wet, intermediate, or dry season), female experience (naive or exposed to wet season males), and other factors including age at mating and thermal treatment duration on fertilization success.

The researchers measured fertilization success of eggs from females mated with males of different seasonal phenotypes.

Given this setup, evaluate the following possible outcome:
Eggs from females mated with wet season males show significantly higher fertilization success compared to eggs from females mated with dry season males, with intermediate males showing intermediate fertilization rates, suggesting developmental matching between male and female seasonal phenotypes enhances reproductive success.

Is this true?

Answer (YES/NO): NO